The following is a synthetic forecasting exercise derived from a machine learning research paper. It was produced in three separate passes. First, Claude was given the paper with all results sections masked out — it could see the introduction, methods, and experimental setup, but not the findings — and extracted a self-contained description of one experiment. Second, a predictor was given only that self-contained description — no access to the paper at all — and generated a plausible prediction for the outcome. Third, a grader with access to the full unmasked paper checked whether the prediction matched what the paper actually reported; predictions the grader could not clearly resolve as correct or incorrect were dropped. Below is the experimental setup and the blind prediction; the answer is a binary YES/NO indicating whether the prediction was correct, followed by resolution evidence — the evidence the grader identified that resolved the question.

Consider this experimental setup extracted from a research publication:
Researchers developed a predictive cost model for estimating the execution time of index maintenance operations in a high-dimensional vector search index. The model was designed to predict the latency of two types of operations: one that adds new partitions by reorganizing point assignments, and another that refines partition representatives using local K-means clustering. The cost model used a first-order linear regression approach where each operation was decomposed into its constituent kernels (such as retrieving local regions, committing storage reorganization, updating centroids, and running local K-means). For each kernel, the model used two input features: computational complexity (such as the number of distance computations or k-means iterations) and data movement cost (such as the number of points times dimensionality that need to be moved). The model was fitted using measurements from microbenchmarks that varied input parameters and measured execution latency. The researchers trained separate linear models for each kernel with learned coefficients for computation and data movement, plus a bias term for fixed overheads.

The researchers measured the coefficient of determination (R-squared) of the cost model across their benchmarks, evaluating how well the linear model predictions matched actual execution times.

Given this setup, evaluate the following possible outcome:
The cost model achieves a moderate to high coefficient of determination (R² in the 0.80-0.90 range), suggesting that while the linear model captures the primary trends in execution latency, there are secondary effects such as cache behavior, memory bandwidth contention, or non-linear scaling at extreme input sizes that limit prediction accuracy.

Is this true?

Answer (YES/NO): NO